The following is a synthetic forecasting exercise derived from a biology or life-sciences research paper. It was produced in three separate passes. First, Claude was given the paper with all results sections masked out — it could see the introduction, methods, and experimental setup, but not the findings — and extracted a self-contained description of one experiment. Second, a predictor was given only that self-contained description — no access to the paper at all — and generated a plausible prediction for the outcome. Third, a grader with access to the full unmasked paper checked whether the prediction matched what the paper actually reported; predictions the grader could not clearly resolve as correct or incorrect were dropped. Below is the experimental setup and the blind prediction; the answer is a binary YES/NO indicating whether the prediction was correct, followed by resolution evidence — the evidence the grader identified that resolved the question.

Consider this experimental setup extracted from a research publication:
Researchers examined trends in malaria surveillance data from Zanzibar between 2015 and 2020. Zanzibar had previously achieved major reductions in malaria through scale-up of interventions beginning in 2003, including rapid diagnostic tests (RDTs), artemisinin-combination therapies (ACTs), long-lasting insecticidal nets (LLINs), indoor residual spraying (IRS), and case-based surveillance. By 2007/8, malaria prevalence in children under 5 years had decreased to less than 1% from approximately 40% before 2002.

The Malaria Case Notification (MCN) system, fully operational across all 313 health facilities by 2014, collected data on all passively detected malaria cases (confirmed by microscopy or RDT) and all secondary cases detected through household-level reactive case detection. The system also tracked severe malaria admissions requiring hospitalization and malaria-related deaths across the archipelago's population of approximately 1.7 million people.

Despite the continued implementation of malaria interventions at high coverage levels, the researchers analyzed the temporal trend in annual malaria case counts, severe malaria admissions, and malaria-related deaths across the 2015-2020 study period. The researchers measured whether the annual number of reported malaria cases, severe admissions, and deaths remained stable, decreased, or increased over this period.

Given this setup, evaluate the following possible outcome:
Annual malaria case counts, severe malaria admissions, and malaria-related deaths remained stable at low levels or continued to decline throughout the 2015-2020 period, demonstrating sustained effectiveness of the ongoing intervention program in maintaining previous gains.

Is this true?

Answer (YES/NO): NO